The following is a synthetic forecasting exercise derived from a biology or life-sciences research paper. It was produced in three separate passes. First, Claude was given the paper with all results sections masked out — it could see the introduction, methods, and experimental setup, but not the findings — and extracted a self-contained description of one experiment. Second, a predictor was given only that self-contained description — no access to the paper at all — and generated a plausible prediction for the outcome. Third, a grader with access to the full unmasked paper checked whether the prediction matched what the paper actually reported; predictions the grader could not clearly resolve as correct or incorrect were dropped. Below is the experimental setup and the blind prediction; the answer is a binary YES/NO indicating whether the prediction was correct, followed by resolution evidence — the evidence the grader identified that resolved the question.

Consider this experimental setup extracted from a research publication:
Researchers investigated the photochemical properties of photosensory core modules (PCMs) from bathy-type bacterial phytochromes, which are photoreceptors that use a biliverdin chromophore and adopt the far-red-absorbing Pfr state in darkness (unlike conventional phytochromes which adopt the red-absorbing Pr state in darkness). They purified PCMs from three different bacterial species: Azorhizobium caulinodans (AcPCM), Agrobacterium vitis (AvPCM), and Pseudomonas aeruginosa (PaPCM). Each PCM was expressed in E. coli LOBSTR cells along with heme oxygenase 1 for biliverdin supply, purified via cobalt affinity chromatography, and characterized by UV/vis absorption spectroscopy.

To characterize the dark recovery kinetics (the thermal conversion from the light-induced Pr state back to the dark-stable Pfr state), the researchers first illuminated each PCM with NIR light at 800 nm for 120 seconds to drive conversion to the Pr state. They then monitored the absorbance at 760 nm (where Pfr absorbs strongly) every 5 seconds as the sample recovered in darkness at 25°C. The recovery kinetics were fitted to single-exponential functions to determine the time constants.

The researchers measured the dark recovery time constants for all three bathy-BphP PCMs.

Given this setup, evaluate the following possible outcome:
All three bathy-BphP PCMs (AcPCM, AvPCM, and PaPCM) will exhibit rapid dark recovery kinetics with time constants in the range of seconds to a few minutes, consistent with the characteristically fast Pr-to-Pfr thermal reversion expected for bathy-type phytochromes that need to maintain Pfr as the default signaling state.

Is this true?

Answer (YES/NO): NO